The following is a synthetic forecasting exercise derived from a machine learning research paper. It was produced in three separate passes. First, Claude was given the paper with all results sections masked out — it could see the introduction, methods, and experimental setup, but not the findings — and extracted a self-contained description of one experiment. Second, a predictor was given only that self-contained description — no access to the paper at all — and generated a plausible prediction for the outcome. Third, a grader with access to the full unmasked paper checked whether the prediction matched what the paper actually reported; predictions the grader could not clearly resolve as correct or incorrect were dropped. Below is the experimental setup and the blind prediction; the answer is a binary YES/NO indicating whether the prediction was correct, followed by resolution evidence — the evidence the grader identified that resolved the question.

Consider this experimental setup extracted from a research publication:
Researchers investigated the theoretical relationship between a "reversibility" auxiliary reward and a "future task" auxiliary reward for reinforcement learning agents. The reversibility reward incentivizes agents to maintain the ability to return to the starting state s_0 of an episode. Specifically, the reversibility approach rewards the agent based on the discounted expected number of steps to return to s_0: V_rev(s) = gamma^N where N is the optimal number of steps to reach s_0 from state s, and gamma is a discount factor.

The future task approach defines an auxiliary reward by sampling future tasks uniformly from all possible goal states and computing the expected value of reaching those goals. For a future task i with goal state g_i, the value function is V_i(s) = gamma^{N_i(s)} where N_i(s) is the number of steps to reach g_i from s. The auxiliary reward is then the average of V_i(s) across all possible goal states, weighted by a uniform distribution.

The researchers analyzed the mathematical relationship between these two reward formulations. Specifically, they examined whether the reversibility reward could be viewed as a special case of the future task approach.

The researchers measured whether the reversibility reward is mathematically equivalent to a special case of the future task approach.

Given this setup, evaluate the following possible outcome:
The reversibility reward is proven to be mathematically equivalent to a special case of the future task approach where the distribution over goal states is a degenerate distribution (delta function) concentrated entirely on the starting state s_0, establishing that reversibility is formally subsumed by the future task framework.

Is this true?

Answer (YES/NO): YES